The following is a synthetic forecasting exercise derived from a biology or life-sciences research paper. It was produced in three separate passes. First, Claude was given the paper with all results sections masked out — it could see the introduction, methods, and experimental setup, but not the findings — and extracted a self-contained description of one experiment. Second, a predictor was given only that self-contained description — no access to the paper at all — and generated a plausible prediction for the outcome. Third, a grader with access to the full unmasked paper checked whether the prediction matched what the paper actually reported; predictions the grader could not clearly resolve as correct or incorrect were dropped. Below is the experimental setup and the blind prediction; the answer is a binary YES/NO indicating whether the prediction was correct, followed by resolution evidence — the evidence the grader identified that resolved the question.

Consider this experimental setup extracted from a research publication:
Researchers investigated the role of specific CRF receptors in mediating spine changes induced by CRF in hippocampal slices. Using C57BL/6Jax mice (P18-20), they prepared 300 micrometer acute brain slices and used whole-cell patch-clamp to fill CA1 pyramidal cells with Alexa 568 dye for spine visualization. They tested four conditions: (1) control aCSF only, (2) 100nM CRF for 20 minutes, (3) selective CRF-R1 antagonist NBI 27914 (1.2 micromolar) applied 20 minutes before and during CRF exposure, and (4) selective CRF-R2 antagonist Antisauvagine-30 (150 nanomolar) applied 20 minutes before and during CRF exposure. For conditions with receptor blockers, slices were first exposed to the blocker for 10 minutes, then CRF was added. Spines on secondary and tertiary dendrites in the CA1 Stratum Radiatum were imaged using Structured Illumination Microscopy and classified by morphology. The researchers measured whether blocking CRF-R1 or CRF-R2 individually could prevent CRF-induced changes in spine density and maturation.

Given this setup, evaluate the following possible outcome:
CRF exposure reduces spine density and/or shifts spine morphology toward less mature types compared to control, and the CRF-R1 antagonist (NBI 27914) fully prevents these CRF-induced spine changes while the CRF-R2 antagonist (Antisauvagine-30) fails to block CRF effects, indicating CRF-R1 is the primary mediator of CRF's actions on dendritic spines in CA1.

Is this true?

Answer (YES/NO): NO